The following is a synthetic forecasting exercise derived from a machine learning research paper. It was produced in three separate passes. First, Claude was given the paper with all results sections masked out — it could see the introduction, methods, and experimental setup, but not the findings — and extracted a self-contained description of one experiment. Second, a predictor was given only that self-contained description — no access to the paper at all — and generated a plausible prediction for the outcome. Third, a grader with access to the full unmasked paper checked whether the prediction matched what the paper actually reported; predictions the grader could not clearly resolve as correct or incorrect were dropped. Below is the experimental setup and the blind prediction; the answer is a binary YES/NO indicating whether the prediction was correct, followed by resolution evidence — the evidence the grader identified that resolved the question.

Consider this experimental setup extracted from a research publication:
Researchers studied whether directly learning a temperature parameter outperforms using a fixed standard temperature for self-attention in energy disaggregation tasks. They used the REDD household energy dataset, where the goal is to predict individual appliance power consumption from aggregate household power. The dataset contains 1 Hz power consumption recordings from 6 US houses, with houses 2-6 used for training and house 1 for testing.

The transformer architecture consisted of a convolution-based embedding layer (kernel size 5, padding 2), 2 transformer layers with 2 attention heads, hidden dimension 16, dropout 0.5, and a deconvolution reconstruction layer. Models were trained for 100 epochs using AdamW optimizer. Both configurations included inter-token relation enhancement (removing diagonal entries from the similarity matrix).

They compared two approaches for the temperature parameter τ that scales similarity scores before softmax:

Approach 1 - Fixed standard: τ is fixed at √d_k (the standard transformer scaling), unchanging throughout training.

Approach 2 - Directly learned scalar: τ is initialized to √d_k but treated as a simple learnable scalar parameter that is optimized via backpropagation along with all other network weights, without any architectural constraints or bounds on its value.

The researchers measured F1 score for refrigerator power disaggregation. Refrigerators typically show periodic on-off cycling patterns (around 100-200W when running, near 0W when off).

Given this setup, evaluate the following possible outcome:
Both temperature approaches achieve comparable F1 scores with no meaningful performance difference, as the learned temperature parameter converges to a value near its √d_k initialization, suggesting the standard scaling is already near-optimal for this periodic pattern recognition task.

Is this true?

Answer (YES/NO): NO